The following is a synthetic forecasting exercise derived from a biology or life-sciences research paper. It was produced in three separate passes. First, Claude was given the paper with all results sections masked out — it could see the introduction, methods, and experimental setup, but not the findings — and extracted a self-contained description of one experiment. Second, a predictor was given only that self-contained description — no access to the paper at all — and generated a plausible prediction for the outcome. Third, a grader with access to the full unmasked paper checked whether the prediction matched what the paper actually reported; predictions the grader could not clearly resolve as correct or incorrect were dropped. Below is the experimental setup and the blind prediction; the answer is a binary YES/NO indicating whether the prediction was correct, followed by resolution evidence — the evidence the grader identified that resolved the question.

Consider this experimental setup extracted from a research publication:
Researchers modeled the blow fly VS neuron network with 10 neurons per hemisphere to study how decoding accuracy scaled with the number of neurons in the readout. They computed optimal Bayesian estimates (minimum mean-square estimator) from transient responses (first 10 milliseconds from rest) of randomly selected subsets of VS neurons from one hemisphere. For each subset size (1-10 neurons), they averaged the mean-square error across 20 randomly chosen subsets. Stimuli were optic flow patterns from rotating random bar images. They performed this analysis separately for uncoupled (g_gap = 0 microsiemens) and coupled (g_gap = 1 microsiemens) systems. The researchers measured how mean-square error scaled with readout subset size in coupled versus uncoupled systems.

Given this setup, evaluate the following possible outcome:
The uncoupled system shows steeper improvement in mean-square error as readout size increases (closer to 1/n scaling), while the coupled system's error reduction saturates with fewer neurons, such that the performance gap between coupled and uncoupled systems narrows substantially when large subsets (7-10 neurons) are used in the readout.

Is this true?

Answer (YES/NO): NO